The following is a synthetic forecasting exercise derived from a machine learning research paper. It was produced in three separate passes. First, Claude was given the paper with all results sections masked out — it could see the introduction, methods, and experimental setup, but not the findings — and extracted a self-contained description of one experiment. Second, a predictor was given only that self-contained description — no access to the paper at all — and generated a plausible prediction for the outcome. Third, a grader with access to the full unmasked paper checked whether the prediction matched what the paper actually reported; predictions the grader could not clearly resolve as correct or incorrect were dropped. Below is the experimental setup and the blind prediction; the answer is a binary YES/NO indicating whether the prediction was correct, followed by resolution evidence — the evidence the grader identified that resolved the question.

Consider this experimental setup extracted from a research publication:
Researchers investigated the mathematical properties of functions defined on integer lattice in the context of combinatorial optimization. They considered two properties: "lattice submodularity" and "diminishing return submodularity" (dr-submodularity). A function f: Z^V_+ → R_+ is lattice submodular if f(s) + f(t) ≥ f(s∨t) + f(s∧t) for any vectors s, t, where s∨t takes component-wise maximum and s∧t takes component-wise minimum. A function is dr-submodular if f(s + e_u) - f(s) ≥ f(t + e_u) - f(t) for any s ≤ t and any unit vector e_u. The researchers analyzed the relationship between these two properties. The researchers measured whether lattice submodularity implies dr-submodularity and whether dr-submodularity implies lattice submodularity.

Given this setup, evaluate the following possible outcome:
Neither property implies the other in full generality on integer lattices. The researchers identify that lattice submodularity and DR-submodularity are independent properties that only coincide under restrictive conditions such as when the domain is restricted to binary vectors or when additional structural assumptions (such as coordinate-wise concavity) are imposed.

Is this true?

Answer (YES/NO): NO